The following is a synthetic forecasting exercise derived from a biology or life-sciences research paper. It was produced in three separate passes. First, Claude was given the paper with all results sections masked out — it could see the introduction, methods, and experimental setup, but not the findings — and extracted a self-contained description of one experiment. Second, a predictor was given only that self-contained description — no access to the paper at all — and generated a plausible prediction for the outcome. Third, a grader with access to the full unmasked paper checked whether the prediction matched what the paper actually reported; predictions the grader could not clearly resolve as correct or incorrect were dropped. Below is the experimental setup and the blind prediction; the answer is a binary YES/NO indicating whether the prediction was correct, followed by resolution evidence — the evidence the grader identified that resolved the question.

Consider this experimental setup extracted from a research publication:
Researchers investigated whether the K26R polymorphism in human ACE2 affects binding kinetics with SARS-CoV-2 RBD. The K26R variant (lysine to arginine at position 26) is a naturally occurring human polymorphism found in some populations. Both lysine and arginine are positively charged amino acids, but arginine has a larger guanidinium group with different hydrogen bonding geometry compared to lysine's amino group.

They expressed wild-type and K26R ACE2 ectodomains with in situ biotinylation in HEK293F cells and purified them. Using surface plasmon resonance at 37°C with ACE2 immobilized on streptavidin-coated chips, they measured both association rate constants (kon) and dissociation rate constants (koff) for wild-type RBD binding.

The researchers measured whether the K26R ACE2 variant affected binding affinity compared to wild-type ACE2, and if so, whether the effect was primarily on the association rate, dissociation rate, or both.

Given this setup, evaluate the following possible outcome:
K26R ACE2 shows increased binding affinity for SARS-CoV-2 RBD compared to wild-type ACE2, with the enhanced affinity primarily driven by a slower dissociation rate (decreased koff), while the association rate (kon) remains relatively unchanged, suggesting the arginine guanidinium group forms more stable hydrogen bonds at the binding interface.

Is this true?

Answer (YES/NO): NO